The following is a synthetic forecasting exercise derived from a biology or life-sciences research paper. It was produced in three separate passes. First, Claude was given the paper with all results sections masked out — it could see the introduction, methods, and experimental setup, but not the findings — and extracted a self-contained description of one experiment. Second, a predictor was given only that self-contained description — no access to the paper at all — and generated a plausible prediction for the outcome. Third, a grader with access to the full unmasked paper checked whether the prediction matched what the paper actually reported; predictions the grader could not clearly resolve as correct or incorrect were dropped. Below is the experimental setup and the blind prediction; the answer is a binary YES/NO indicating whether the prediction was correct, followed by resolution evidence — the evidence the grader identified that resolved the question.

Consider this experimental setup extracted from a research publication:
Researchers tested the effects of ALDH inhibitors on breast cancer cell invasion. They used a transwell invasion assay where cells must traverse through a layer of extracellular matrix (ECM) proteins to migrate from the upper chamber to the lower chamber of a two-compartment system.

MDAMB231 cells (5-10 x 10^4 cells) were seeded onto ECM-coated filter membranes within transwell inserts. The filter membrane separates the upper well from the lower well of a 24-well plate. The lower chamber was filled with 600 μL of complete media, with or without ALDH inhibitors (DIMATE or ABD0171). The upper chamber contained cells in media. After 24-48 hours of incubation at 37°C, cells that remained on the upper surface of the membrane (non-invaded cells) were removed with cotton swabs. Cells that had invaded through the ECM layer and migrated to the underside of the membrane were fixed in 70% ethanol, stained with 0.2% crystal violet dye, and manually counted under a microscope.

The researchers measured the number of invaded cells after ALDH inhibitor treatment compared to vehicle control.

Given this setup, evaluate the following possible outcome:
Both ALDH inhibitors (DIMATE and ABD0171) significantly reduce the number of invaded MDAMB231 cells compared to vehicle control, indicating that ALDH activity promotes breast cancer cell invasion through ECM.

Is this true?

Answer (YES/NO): YES